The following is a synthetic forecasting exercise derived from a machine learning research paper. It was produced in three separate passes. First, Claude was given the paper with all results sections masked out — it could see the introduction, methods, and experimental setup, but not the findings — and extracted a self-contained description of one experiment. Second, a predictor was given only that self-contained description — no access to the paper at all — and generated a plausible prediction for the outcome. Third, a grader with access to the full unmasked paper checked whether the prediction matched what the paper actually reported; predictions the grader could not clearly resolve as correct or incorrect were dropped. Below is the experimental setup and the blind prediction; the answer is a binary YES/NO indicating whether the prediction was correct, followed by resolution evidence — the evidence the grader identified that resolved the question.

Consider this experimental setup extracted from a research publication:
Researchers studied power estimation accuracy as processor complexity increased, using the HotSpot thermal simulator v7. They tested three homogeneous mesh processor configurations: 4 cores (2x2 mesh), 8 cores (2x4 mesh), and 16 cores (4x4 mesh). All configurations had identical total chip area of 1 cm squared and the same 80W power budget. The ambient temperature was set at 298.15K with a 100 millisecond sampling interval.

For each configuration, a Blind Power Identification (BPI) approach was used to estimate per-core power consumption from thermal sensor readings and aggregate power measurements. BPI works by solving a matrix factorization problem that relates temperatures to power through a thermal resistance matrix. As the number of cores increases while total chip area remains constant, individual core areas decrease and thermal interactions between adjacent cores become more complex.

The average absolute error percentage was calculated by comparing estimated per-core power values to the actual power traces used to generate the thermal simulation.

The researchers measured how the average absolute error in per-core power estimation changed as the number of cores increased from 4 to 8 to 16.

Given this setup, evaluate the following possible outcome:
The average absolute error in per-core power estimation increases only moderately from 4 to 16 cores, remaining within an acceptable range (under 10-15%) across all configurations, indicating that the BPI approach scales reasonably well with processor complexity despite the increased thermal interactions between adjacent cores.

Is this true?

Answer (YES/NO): NO